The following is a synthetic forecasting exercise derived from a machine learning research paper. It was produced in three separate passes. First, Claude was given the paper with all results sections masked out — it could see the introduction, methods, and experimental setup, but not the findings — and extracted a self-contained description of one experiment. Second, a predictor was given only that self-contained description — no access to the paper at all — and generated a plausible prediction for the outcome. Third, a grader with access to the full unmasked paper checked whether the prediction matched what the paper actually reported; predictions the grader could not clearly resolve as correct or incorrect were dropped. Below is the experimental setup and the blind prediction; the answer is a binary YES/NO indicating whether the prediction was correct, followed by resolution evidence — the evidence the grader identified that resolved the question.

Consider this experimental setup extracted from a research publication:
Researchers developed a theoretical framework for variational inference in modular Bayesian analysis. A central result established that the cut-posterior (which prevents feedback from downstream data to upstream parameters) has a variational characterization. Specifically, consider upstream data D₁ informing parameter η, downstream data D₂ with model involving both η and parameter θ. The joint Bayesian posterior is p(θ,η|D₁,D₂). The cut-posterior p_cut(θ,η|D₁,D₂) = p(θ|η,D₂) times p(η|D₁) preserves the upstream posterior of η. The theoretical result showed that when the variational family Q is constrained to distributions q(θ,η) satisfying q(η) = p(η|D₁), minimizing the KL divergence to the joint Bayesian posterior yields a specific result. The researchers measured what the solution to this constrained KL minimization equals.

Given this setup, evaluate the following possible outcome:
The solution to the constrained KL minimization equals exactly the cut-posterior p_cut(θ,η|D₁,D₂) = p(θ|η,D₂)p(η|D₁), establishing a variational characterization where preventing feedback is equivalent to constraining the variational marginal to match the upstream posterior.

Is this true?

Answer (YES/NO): YES